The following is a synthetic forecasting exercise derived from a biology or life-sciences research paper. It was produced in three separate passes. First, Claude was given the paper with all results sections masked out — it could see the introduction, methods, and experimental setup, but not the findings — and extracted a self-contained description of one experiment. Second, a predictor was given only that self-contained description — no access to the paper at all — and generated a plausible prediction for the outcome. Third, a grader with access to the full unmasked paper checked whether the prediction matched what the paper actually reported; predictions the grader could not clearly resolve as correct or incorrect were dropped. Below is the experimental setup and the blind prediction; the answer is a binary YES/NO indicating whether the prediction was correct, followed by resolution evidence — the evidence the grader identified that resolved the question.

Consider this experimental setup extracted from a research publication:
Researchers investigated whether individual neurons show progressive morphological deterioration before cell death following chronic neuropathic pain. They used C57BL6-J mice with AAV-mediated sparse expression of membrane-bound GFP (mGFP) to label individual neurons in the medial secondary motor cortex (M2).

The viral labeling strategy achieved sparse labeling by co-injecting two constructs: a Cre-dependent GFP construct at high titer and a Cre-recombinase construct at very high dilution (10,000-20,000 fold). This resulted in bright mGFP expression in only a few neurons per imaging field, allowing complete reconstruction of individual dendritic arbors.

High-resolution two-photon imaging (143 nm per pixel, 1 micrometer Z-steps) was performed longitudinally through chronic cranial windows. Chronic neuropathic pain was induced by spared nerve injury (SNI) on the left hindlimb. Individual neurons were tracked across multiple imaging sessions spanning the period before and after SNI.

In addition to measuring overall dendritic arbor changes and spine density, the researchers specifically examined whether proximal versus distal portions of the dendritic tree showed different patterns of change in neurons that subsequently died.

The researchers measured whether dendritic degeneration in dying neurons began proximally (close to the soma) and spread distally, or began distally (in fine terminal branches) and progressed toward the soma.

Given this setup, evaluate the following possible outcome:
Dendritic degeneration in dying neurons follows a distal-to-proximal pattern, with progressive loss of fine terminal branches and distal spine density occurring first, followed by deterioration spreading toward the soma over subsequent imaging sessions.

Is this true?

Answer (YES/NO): YES